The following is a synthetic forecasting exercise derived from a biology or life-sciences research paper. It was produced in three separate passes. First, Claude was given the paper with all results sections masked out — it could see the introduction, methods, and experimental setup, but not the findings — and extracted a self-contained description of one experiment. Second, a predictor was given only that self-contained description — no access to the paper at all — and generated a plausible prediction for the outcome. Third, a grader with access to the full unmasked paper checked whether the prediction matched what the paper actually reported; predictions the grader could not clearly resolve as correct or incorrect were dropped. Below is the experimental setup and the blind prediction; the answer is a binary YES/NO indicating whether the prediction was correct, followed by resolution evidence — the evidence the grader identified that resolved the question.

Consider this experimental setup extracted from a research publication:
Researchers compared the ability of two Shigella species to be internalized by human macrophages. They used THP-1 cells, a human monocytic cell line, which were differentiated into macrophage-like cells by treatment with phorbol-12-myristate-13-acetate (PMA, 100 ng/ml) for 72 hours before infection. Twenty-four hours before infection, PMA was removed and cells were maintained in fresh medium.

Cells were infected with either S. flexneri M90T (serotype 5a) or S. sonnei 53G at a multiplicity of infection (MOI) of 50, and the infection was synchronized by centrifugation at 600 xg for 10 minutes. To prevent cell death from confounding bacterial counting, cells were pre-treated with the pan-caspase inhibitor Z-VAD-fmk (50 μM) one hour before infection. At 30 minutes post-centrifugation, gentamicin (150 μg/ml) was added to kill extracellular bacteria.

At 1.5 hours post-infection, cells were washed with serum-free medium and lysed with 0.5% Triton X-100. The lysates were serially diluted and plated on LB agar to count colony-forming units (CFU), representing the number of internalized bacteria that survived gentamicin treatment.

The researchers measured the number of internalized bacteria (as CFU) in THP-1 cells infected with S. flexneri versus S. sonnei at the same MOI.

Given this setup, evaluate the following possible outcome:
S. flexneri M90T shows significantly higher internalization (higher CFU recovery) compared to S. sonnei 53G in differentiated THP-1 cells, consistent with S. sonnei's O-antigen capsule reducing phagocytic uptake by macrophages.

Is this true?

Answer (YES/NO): NO